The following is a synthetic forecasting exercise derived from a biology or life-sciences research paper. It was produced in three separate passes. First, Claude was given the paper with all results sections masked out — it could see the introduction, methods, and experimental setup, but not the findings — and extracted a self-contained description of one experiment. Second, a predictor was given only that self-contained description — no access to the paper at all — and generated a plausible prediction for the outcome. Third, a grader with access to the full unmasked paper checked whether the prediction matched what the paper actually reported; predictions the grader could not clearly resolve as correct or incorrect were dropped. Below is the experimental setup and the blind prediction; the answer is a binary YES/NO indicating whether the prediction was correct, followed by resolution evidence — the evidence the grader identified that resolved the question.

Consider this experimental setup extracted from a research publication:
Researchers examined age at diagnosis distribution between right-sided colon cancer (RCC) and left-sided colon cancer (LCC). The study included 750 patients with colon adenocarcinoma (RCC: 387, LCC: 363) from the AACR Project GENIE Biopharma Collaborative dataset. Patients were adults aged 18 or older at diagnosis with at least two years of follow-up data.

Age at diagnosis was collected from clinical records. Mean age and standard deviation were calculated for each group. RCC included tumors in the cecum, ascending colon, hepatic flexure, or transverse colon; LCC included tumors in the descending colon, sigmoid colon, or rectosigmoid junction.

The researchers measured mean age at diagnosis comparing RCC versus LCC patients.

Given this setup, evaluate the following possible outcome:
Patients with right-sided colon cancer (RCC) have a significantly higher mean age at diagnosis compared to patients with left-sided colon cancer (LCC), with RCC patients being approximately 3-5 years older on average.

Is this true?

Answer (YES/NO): NO